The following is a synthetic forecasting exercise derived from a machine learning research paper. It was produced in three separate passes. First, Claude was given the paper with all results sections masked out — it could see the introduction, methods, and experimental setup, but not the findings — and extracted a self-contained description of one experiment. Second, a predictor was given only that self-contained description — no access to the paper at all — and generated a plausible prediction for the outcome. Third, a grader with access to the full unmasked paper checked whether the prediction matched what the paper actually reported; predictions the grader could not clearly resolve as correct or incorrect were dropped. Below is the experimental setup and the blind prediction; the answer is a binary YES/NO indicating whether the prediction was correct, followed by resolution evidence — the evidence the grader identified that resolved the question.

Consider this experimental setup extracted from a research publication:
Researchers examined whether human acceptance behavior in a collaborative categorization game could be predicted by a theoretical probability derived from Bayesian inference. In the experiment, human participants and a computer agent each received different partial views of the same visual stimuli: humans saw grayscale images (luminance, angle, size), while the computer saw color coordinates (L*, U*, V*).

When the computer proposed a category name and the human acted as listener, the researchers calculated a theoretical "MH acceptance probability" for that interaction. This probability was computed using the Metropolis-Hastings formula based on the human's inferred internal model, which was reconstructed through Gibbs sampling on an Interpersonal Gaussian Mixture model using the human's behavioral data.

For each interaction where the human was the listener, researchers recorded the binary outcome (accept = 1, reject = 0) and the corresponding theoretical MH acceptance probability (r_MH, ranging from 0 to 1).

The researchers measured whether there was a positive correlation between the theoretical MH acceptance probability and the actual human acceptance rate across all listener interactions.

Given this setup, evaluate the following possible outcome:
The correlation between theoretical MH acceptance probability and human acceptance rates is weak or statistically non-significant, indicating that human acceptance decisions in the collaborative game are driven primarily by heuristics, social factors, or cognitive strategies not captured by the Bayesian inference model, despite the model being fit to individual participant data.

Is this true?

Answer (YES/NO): NO